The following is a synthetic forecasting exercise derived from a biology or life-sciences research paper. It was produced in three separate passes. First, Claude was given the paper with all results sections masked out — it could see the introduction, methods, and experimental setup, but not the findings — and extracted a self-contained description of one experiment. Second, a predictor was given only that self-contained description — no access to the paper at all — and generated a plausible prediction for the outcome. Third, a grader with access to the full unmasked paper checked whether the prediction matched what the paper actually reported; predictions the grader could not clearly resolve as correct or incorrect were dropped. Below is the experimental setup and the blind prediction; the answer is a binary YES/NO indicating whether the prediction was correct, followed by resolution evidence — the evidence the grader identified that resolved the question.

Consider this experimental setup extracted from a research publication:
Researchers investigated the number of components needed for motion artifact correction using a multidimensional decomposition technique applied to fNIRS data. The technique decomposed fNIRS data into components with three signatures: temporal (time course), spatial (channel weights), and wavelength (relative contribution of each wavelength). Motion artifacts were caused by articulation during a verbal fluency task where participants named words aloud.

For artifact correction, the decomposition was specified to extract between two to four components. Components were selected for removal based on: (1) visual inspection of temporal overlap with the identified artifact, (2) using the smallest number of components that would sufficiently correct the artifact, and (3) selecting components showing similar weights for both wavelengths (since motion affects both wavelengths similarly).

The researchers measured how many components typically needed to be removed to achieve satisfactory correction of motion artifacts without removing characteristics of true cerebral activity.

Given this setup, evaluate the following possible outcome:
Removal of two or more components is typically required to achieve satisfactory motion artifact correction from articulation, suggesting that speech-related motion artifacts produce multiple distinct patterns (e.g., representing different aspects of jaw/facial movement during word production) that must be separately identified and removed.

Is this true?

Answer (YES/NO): NO